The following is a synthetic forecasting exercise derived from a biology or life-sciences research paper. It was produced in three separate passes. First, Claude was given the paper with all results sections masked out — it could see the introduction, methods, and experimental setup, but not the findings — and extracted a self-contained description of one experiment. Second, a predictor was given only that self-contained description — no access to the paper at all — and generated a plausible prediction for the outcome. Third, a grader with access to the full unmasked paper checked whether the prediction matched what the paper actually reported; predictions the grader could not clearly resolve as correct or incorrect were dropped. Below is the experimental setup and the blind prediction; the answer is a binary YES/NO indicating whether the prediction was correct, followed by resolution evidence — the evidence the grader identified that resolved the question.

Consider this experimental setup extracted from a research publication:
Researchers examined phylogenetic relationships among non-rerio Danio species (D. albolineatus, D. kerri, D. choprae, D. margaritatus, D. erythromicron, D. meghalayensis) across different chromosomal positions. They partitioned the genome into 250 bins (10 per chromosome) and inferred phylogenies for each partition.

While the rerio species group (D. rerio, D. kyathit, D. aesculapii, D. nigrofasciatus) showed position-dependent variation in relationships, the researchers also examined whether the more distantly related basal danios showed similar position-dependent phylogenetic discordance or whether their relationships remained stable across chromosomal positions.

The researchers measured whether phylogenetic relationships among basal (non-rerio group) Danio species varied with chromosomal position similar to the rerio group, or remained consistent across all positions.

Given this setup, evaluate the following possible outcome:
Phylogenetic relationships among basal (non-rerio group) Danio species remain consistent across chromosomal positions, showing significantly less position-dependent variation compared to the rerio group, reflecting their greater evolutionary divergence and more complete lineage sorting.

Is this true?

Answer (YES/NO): NO